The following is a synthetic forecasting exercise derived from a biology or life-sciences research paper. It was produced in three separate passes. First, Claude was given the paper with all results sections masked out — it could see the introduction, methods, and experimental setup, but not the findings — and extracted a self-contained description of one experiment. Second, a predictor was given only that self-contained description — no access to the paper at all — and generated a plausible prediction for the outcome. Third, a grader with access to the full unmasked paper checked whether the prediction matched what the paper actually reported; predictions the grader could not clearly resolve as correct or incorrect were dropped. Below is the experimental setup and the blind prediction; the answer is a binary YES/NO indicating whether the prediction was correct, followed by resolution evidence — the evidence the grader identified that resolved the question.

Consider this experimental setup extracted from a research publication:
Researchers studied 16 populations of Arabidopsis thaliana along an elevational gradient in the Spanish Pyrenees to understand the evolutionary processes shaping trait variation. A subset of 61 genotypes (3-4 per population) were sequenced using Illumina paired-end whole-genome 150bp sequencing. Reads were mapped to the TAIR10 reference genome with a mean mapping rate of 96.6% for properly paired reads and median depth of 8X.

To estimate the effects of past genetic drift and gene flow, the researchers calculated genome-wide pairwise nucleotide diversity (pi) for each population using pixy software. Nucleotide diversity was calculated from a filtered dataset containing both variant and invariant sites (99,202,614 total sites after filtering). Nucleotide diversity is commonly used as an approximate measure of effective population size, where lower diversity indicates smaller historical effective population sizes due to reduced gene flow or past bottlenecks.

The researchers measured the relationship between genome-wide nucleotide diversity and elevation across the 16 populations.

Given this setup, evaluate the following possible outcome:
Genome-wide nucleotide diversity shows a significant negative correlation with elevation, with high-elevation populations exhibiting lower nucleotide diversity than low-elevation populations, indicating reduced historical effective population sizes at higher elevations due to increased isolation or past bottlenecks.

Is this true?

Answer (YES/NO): YES